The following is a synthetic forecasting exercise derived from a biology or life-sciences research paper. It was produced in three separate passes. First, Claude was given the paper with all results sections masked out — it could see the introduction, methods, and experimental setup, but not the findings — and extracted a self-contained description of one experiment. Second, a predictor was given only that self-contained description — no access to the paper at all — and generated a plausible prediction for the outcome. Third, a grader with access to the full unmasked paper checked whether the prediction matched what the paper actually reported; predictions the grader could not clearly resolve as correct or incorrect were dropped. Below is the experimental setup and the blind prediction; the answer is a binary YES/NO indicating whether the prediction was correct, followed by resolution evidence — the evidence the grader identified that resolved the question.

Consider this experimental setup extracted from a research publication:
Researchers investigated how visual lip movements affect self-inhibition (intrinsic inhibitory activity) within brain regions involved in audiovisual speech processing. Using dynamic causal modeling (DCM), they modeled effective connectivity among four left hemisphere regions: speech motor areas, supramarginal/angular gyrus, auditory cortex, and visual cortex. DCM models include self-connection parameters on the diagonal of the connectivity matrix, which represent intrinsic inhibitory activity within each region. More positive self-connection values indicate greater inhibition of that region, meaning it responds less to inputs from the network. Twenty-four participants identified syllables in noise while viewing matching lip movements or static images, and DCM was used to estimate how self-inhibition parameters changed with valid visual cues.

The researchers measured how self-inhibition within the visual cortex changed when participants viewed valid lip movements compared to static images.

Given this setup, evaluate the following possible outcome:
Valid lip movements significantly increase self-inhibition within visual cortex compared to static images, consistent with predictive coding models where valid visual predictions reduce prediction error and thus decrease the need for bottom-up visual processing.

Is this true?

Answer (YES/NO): NO